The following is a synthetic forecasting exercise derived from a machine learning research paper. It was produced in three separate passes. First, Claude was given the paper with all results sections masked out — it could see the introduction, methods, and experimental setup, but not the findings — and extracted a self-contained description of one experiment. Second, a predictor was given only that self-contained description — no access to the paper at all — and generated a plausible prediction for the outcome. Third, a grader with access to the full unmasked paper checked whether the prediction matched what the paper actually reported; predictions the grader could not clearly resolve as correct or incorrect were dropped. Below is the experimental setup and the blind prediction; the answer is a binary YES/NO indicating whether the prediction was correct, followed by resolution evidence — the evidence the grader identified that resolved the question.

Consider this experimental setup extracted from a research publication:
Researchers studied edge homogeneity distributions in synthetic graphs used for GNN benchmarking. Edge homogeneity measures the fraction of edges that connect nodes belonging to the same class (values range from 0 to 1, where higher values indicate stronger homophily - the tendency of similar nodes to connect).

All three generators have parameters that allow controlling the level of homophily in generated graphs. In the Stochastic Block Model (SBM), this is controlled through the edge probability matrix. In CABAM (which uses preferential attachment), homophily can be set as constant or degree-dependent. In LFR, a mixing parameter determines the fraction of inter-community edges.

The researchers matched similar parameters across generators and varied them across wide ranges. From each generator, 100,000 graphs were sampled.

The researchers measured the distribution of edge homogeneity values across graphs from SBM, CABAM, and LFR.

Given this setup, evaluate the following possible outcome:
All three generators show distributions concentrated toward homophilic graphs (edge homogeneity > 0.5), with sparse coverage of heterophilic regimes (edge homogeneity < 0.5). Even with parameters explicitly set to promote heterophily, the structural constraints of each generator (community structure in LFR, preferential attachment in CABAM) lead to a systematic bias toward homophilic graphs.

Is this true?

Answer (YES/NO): NO